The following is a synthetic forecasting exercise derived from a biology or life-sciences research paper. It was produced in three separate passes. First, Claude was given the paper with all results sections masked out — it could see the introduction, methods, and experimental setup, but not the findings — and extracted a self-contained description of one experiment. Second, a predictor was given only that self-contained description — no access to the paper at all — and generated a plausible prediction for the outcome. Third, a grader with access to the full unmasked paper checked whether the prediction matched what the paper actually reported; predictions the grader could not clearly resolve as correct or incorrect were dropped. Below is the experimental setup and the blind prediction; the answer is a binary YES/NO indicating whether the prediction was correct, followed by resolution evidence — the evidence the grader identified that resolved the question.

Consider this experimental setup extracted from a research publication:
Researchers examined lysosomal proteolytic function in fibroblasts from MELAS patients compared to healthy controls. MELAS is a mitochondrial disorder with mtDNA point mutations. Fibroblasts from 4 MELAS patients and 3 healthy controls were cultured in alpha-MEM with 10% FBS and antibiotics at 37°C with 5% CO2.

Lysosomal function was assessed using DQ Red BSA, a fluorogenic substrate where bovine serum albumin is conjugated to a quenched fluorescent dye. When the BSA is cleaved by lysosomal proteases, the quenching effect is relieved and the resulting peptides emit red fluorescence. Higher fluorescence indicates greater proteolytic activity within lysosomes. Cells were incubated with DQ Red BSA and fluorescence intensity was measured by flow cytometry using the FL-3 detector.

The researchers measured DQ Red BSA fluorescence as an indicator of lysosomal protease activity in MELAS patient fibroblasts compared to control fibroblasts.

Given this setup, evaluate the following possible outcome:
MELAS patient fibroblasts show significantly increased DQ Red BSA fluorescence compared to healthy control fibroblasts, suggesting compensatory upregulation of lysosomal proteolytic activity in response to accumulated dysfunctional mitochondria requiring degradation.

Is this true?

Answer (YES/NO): NO